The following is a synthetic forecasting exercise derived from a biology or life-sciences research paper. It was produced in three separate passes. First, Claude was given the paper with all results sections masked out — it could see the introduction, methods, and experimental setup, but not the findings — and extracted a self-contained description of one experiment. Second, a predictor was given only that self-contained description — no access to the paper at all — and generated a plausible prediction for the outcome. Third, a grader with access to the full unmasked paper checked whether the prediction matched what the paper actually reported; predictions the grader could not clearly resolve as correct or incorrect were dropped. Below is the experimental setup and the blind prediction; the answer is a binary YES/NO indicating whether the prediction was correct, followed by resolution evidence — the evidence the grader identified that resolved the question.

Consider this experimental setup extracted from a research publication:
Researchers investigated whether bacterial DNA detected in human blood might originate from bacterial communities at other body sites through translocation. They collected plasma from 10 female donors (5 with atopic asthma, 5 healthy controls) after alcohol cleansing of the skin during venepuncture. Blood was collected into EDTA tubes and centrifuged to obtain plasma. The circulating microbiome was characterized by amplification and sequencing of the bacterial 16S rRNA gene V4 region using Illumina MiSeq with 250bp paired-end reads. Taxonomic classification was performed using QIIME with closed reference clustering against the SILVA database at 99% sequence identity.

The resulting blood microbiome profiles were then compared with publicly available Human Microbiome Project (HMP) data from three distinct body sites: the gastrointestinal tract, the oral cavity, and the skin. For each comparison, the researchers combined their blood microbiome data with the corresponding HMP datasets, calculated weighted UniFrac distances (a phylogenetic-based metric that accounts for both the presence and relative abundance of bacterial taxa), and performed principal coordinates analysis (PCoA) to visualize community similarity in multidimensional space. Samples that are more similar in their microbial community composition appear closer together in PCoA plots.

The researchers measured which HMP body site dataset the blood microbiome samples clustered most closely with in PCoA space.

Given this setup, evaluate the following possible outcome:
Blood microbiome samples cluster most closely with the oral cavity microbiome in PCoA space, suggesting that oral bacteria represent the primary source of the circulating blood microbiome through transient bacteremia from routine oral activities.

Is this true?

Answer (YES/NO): NO